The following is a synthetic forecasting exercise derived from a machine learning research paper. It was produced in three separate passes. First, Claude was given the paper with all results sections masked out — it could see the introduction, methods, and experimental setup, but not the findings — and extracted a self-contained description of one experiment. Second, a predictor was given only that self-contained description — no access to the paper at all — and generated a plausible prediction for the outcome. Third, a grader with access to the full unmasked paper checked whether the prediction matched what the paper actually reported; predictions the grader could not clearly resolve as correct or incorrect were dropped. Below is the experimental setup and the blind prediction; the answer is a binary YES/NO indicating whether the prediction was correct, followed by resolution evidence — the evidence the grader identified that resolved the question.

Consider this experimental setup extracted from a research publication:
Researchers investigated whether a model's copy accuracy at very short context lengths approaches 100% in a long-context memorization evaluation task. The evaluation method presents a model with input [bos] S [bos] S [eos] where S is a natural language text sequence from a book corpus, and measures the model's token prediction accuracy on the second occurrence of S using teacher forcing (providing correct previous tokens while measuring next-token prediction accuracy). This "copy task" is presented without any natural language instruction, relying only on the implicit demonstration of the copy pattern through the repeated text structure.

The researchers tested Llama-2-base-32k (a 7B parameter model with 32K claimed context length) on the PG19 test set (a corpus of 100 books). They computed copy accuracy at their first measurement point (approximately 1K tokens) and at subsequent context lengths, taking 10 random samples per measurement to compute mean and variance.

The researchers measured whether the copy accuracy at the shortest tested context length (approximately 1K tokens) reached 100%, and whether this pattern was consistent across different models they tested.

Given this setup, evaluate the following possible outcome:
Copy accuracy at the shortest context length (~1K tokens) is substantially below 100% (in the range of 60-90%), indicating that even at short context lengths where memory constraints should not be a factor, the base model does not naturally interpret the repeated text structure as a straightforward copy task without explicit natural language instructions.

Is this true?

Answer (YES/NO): NO